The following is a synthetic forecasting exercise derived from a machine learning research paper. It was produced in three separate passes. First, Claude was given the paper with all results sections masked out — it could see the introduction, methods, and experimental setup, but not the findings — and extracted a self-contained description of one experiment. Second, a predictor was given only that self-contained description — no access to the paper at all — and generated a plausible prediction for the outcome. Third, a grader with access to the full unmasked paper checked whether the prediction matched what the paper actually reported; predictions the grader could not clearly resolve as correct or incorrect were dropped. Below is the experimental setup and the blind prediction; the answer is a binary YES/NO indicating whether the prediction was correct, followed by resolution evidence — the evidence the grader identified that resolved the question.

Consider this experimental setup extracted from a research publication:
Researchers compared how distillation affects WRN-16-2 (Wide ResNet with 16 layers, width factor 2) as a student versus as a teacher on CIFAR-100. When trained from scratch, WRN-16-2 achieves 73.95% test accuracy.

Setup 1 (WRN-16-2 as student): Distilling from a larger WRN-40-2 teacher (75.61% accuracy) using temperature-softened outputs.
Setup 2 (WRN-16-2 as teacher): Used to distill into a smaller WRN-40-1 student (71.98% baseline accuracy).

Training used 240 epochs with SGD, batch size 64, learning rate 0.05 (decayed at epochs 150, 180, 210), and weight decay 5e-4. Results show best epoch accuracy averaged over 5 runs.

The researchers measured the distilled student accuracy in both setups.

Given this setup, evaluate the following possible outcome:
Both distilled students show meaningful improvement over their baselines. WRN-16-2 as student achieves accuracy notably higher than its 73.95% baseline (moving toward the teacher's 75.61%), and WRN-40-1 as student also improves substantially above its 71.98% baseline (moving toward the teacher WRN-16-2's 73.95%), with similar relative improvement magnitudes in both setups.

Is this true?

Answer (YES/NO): NO